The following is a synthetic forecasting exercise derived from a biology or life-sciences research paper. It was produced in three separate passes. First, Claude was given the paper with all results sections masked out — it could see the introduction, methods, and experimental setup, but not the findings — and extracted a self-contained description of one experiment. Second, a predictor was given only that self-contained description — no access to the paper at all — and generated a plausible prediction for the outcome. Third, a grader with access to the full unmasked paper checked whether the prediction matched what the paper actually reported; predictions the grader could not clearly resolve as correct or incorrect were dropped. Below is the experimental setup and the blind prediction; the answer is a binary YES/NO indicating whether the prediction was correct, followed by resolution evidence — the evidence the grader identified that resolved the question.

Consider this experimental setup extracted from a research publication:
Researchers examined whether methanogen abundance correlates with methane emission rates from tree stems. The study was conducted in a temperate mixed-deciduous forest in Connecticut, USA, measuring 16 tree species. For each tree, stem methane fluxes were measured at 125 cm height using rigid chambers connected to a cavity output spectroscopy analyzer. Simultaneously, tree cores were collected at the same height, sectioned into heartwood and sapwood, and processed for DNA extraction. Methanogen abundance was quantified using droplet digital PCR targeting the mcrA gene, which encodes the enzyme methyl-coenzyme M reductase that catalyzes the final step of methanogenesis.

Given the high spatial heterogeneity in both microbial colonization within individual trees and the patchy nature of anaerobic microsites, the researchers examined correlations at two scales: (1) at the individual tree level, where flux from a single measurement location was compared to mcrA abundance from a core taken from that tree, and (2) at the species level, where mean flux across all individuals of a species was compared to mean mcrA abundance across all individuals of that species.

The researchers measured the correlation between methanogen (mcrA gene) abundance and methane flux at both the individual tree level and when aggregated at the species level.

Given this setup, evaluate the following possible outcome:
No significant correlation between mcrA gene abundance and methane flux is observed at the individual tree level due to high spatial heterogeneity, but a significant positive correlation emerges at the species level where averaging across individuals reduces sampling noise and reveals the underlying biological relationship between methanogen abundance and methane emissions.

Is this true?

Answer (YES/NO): YES